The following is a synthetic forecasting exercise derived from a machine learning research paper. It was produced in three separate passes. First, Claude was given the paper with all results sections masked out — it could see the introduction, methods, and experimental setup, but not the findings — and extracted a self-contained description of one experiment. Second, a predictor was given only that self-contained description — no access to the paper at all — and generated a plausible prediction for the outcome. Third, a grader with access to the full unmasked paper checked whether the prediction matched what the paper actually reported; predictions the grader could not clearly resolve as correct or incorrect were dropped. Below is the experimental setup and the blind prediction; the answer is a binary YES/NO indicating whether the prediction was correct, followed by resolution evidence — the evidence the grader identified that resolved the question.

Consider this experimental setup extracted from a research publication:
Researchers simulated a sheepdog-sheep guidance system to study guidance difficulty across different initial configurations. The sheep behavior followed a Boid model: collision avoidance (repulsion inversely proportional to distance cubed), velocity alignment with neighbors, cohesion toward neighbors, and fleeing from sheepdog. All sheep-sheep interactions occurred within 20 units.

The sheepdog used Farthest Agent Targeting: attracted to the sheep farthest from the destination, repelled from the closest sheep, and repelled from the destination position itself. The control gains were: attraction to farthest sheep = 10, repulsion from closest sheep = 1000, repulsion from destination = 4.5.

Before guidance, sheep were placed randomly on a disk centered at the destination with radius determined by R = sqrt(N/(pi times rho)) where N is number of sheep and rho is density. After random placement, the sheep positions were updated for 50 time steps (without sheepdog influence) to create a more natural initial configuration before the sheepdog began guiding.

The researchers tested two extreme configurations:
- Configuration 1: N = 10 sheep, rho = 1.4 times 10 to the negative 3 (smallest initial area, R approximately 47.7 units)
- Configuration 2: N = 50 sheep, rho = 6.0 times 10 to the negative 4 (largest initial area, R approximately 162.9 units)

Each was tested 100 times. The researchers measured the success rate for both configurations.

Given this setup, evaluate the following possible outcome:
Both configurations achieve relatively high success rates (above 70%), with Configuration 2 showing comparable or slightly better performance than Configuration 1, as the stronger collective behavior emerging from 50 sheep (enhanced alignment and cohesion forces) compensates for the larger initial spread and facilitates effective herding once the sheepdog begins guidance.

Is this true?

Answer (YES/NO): YES